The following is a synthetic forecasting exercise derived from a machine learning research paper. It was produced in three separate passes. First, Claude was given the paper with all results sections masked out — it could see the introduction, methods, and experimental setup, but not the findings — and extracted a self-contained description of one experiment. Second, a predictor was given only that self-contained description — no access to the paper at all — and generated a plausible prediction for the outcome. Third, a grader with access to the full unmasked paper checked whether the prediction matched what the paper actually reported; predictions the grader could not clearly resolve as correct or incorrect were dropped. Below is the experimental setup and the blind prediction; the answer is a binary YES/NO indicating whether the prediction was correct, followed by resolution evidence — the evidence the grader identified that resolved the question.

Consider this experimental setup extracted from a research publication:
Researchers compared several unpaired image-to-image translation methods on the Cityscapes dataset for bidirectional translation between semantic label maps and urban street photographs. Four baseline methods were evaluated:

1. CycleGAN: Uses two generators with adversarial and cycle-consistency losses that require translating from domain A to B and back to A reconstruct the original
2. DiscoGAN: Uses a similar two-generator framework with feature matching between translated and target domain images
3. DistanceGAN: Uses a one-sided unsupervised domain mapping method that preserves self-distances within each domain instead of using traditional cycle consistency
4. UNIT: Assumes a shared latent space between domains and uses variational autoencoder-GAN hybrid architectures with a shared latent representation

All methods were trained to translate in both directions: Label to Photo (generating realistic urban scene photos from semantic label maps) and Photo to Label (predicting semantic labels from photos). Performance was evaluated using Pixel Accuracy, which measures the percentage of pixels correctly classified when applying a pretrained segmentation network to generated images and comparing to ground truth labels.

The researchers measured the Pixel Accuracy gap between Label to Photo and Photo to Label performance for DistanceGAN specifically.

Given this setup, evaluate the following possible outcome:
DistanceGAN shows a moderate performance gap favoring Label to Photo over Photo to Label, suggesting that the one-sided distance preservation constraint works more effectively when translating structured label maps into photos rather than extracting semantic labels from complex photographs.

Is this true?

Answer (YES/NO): NO